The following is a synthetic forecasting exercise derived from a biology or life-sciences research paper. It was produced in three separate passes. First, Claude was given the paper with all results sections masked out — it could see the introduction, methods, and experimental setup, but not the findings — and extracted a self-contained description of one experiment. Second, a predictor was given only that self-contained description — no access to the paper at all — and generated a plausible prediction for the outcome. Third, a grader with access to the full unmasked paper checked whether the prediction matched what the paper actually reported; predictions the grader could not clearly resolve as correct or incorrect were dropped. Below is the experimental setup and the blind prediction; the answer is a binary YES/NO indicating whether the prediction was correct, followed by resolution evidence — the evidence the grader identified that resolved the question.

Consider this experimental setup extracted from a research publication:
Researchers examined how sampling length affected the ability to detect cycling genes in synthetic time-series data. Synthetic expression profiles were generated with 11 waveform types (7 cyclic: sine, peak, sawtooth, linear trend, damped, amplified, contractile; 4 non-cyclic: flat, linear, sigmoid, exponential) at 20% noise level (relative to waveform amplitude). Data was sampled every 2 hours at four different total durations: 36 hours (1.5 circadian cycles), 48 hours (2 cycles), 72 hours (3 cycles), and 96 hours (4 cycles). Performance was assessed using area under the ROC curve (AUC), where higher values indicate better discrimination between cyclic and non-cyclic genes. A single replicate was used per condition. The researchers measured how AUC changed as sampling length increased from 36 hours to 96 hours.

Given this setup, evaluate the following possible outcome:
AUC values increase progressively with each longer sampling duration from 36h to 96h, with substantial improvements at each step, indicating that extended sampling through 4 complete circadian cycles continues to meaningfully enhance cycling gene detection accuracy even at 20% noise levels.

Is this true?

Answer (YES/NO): NO